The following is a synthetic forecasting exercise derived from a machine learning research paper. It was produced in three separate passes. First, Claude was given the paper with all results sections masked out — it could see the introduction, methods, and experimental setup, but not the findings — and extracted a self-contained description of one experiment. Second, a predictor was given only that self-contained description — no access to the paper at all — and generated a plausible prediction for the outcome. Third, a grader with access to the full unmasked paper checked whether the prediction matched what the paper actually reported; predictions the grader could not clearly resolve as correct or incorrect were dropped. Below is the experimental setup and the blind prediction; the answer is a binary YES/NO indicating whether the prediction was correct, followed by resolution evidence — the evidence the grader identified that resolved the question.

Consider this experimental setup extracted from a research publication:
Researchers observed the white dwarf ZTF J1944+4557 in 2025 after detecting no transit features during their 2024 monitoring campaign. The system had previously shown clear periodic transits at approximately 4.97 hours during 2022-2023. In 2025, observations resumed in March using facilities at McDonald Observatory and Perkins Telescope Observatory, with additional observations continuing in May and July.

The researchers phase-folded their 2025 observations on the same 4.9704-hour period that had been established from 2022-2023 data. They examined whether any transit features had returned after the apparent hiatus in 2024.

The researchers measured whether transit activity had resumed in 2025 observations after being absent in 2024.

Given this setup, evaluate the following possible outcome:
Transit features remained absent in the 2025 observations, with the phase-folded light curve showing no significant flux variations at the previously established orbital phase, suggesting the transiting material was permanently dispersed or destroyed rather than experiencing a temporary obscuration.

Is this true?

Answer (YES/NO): NO